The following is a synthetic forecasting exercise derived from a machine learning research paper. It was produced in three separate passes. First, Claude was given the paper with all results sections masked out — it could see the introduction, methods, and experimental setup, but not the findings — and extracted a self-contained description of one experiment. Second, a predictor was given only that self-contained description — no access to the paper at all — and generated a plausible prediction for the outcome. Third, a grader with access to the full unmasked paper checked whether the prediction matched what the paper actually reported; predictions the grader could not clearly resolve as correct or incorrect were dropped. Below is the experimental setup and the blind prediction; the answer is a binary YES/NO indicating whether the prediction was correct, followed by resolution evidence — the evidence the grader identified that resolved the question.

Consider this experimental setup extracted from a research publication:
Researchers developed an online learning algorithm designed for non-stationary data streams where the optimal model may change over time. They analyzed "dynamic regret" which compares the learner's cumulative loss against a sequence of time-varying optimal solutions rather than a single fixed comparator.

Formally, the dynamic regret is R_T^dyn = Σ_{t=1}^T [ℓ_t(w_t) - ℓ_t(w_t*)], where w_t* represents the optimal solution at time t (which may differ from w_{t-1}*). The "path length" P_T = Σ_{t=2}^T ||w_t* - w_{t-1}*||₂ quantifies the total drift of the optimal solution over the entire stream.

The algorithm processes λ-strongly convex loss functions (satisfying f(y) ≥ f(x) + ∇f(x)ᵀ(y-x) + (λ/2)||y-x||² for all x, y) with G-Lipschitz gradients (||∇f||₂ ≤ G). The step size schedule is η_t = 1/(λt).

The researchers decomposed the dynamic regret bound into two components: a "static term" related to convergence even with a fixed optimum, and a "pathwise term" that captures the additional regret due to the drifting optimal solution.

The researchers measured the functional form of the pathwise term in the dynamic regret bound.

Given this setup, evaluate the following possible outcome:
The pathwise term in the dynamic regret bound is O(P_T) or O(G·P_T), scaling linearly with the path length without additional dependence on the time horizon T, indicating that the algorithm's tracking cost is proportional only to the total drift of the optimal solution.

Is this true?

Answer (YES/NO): YES